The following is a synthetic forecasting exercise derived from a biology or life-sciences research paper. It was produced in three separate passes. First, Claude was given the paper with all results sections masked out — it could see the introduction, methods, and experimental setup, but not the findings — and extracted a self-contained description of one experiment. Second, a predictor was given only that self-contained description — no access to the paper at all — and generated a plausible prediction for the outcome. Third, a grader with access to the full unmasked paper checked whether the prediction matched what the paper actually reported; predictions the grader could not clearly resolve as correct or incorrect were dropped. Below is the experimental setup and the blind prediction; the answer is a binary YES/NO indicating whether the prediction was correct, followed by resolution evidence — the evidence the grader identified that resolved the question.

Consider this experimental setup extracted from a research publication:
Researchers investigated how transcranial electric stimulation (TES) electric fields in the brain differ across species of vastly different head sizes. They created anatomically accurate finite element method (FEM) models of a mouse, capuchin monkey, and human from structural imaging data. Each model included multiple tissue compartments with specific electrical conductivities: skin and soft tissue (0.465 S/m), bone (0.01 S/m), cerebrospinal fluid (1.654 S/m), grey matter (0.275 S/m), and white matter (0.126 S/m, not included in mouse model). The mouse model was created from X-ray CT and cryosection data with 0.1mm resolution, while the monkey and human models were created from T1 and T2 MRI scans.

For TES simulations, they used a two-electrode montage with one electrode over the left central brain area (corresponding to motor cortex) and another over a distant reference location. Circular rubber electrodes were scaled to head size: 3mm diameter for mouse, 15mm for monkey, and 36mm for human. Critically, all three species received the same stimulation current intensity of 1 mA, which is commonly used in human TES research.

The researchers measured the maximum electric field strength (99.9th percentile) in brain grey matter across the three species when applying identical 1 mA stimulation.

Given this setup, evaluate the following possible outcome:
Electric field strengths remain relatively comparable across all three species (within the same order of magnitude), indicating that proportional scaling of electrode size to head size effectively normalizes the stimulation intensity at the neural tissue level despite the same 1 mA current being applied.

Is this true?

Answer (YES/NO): NO